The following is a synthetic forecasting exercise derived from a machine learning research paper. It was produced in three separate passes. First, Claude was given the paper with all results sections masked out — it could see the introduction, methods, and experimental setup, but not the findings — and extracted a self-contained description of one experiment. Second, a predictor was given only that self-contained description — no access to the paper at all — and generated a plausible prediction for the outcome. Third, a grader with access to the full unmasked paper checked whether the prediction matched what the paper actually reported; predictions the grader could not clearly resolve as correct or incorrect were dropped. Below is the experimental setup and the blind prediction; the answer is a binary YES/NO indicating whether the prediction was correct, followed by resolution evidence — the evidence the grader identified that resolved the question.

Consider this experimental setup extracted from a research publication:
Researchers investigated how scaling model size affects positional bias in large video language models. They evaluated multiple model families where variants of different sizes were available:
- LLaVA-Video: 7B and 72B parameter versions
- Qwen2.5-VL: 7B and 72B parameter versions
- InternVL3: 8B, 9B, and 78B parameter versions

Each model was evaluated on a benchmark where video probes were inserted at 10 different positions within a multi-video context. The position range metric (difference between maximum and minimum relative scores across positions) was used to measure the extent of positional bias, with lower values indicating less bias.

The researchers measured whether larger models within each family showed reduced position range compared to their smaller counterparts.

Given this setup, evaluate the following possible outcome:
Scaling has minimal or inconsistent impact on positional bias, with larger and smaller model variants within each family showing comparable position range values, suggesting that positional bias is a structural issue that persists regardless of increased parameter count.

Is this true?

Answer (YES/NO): NO